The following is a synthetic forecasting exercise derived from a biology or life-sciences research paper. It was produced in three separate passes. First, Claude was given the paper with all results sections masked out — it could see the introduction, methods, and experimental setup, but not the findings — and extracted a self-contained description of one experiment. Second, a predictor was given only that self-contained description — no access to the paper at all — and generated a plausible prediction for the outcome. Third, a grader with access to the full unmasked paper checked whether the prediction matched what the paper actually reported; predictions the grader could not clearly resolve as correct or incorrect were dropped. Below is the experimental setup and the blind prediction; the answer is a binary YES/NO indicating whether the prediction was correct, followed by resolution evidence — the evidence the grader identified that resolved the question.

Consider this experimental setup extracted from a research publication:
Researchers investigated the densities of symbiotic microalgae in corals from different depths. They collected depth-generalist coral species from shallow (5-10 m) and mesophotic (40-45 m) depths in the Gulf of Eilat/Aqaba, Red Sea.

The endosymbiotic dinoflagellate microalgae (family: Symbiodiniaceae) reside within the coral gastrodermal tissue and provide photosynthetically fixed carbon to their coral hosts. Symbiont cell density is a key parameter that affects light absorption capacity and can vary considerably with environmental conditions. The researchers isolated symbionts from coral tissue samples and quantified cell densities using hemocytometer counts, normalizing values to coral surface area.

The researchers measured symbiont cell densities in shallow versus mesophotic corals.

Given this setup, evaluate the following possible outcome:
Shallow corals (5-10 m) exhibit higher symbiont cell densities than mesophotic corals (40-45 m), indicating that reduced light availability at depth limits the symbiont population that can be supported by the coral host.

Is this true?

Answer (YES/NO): NO